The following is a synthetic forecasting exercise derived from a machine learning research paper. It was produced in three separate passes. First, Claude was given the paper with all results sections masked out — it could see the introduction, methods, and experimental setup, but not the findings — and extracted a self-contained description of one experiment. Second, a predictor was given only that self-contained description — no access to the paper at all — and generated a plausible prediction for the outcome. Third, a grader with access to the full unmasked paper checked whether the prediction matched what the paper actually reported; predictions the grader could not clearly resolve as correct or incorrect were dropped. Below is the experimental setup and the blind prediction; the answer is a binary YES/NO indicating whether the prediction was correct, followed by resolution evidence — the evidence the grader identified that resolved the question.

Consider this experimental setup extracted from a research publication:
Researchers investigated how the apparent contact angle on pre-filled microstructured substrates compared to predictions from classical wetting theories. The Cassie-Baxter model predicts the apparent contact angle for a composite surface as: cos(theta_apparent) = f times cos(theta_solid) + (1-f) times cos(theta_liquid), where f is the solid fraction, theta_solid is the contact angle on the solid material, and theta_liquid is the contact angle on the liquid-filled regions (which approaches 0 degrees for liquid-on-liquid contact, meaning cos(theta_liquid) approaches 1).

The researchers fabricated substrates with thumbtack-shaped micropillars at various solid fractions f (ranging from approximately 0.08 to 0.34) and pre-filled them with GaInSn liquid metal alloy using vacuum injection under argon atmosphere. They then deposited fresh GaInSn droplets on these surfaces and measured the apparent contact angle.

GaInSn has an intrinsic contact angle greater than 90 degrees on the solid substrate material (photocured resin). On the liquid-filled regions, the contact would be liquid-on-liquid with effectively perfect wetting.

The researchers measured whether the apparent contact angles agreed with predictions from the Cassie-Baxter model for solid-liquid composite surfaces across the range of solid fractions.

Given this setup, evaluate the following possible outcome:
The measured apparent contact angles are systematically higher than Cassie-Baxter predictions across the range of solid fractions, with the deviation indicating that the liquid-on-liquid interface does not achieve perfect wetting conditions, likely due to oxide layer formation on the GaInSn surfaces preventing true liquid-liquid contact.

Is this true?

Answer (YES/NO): NO